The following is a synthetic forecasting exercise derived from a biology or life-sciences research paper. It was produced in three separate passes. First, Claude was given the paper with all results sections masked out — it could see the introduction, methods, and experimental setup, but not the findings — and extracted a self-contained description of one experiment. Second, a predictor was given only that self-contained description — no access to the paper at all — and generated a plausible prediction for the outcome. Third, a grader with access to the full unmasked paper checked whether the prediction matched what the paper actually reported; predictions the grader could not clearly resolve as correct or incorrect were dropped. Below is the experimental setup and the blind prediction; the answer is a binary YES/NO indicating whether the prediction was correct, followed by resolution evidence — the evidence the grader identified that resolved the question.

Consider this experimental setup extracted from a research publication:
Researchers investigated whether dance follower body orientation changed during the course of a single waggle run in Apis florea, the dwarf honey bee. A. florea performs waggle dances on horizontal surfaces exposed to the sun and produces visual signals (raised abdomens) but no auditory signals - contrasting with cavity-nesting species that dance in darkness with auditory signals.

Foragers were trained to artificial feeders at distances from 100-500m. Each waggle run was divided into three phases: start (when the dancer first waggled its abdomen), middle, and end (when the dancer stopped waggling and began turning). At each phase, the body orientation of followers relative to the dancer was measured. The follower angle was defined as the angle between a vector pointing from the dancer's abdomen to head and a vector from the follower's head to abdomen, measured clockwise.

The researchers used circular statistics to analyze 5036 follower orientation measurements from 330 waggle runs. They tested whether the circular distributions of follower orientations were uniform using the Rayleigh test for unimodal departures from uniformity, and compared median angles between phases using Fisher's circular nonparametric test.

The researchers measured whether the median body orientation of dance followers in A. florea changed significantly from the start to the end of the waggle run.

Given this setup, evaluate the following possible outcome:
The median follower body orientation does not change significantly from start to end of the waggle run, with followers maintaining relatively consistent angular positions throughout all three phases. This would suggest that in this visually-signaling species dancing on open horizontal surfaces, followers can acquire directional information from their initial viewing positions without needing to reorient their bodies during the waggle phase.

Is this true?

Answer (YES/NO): NO